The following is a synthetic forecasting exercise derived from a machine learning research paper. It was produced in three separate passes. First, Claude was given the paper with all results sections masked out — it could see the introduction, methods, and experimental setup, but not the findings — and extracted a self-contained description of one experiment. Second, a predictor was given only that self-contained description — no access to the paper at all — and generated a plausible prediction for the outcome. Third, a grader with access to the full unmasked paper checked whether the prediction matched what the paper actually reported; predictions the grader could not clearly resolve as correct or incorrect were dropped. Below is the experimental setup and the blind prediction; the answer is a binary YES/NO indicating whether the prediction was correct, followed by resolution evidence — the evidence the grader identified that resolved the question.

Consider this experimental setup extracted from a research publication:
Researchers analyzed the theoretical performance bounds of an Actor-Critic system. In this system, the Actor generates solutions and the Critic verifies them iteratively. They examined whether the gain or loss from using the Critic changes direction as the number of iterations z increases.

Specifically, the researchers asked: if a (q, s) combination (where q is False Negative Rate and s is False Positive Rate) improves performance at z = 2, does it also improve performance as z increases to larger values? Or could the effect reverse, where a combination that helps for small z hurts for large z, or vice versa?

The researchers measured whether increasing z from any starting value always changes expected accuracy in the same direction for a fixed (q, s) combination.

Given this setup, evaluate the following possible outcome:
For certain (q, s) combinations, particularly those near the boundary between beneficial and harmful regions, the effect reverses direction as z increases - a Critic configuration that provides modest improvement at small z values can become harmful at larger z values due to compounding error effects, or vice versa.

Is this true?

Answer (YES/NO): NO